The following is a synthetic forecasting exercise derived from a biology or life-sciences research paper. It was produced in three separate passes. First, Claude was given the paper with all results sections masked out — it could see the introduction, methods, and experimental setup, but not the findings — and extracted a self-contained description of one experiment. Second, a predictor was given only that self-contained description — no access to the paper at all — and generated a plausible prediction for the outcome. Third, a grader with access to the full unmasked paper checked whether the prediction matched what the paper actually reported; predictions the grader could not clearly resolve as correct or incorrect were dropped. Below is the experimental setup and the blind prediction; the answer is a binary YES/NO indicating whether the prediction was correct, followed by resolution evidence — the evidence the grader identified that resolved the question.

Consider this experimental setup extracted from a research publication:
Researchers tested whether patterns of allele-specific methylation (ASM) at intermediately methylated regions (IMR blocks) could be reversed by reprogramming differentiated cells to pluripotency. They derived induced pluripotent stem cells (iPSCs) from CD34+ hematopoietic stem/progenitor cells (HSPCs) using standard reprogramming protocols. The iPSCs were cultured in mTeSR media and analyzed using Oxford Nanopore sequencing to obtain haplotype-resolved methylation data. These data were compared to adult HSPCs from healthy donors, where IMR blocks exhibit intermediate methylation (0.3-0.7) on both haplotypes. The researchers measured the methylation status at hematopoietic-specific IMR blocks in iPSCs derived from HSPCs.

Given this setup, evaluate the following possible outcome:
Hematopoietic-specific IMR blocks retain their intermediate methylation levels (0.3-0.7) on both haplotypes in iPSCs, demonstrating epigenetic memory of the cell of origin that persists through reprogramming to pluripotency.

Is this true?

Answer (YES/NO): NO